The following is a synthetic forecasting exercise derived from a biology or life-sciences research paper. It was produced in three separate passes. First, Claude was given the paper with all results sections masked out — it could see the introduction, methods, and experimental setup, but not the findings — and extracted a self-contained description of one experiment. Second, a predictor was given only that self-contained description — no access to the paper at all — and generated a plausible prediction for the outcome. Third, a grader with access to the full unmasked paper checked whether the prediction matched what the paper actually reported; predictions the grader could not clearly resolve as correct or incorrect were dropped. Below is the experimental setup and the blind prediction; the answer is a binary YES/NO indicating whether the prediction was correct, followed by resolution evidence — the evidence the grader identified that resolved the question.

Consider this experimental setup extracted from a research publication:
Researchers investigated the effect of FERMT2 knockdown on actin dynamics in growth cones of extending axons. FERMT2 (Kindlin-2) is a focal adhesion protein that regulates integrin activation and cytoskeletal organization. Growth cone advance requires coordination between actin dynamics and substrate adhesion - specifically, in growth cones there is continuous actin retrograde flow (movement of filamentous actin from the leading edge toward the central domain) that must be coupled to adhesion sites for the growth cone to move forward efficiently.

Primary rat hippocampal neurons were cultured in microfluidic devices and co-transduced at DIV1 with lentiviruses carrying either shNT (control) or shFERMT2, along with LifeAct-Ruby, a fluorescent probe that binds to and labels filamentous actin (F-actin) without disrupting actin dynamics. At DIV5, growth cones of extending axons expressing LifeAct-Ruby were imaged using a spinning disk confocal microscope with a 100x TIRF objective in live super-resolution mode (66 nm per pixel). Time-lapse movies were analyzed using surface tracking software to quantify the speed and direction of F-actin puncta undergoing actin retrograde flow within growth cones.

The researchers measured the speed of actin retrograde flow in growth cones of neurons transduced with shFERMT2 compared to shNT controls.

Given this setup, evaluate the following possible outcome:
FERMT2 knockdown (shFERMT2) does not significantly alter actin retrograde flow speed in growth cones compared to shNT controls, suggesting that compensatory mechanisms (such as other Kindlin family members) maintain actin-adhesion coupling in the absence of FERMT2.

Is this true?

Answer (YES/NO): YES